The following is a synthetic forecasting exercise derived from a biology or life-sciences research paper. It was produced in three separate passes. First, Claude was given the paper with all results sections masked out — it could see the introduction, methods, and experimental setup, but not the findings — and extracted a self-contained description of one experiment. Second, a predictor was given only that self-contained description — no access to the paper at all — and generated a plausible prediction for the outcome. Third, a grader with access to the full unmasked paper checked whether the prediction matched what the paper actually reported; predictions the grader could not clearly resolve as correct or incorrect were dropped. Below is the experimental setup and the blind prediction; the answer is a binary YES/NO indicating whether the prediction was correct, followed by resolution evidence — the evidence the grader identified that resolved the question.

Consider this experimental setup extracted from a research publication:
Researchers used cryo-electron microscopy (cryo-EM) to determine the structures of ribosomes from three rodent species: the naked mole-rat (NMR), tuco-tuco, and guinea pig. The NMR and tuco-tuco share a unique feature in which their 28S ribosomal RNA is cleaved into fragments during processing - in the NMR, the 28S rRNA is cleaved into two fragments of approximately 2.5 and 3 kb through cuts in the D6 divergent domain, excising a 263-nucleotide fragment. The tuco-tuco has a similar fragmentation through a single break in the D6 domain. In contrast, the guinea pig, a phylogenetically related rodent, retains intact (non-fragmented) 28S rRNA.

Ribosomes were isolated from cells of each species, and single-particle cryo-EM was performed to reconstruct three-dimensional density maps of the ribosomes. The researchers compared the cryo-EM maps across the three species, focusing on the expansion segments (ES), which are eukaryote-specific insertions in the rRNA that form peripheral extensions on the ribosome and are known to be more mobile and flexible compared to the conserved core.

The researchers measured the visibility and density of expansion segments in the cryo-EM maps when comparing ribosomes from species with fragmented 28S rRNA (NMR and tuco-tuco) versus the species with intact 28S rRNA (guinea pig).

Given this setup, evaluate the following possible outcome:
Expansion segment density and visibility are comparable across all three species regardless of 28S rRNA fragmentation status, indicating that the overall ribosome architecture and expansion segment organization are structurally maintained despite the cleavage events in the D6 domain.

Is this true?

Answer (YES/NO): NO